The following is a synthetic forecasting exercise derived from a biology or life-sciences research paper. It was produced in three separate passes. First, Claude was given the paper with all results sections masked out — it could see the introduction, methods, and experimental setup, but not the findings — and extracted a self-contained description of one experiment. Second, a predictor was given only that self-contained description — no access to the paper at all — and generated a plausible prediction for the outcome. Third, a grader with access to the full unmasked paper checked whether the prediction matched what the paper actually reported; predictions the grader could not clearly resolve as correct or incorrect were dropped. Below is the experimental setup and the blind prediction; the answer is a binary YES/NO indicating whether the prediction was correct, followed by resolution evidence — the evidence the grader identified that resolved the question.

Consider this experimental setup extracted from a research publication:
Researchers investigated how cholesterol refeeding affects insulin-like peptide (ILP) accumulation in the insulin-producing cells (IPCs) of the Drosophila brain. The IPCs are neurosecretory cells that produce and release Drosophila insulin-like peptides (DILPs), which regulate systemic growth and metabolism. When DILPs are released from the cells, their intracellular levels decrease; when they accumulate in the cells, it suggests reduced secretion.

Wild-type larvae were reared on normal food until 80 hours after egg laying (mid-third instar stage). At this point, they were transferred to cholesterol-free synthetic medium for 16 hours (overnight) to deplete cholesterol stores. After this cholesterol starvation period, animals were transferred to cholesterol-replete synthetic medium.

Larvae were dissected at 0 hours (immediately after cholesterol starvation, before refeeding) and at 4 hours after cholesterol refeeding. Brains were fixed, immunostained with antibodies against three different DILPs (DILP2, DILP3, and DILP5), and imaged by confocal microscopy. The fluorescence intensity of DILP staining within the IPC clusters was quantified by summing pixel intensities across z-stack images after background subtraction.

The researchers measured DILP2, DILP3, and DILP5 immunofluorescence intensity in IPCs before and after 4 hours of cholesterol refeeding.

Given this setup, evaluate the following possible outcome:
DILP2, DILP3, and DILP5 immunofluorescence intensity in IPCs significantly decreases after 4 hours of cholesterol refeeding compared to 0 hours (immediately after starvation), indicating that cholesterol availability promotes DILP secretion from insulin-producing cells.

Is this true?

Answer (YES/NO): NO